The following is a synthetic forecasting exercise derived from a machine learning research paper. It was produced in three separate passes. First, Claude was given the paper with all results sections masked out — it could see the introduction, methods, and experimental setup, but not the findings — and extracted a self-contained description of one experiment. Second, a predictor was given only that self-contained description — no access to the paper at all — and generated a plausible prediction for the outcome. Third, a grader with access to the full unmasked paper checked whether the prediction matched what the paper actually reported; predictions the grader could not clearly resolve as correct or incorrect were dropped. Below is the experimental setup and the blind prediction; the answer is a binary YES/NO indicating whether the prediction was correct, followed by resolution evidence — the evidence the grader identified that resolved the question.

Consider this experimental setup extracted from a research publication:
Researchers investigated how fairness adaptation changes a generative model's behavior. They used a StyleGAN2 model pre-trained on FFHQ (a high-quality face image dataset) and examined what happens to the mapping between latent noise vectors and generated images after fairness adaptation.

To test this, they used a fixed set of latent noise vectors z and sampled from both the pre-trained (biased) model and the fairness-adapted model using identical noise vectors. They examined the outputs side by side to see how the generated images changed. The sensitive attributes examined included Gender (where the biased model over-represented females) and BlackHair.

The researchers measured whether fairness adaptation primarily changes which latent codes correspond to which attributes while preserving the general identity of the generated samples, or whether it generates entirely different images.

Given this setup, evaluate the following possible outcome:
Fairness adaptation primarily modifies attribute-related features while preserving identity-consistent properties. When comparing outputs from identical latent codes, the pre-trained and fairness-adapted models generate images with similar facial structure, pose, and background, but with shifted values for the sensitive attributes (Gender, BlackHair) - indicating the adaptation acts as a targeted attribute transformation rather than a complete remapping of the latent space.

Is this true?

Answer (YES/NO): YES